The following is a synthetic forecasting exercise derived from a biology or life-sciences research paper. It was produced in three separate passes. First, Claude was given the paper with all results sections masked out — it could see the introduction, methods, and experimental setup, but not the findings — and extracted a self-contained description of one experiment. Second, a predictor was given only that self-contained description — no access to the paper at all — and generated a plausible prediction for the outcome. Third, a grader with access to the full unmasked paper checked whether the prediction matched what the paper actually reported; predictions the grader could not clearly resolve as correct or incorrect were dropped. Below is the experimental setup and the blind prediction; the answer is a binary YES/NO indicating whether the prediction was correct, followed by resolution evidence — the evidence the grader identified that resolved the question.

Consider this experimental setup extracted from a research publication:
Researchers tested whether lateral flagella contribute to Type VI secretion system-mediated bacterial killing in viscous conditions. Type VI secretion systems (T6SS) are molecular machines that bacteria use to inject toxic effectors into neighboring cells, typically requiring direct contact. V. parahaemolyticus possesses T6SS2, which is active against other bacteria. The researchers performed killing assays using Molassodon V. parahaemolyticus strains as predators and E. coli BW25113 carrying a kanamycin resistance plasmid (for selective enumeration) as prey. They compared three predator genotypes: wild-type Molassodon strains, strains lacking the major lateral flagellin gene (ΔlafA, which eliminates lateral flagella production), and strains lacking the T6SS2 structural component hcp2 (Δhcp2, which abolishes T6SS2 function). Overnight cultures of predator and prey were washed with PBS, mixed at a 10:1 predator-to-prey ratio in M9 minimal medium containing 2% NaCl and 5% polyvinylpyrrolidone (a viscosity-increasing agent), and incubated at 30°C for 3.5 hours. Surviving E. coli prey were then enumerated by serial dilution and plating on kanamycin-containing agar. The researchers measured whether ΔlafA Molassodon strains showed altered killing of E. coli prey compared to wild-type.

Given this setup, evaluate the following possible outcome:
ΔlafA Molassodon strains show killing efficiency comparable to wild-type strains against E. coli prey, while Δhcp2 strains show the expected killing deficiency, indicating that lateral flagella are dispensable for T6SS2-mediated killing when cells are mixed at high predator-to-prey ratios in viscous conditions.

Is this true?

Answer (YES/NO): NO